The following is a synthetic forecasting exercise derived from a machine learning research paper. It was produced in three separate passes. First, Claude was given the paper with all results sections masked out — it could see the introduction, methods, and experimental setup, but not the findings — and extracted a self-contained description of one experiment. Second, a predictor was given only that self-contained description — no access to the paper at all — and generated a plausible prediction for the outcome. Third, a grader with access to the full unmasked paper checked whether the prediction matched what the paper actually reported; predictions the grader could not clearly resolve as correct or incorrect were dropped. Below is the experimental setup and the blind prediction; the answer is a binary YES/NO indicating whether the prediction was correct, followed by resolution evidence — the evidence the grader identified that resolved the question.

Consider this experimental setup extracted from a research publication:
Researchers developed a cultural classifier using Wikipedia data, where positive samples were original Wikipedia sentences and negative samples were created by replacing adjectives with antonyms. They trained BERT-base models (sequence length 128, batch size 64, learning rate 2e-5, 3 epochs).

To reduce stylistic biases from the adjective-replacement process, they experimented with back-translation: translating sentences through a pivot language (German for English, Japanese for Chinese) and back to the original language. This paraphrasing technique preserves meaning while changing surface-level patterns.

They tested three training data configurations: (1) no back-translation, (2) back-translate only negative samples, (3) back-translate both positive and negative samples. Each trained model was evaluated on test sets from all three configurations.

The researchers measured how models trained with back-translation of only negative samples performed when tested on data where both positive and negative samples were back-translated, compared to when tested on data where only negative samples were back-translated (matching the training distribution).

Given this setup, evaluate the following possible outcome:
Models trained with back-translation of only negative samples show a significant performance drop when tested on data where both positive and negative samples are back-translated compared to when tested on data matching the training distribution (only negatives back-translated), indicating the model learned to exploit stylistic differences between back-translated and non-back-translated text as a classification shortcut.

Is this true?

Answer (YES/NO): YES